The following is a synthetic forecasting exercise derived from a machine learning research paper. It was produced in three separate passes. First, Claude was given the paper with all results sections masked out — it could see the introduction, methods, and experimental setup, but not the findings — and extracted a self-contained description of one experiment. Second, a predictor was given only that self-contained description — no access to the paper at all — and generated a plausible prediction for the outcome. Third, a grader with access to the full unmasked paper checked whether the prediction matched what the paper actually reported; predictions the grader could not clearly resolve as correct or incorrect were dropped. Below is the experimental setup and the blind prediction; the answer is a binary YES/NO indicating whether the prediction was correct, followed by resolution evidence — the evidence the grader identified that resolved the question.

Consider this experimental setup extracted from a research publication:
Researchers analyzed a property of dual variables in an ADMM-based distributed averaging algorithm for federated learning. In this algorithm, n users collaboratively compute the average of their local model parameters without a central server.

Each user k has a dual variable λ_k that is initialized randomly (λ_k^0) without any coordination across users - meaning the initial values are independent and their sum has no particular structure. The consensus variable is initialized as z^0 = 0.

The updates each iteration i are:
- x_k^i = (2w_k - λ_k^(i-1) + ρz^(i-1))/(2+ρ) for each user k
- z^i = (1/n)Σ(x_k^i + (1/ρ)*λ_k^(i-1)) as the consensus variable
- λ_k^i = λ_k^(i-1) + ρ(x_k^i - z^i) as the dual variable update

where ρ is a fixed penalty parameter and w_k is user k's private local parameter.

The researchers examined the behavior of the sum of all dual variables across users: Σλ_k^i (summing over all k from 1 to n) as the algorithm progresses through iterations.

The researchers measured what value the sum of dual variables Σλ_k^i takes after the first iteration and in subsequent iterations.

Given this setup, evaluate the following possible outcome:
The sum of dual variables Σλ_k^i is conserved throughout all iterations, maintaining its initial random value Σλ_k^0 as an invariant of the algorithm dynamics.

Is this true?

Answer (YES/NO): NO